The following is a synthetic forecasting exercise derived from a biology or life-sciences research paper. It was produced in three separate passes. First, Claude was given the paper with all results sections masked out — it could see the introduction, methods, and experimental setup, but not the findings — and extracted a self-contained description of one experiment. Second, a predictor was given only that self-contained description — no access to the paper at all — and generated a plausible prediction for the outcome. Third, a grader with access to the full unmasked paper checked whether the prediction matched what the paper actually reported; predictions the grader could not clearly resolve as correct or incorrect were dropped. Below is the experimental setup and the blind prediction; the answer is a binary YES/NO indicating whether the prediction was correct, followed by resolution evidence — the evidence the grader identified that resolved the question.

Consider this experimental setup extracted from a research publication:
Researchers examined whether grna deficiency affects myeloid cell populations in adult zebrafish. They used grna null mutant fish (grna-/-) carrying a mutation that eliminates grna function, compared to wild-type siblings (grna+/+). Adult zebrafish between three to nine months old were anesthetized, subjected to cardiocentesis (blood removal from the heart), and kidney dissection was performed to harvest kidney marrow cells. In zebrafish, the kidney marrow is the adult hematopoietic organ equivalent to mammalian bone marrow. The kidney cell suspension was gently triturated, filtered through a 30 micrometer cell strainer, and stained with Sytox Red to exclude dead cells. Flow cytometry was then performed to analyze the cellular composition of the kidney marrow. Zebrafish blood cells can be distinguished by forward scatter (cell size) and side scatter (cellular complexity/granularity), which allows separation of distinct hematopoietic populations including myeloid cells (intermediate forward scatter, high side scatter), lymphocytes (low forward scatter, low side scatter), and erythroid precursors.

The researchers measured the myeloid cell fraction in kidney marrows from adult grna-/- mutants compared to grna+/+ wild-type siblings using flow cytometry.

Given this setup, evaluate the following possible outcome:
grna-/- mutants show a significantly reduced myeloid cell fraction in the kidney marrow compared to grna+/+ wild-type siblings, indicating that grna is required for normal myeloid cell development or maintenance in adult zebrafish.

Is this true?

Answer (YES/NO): YES